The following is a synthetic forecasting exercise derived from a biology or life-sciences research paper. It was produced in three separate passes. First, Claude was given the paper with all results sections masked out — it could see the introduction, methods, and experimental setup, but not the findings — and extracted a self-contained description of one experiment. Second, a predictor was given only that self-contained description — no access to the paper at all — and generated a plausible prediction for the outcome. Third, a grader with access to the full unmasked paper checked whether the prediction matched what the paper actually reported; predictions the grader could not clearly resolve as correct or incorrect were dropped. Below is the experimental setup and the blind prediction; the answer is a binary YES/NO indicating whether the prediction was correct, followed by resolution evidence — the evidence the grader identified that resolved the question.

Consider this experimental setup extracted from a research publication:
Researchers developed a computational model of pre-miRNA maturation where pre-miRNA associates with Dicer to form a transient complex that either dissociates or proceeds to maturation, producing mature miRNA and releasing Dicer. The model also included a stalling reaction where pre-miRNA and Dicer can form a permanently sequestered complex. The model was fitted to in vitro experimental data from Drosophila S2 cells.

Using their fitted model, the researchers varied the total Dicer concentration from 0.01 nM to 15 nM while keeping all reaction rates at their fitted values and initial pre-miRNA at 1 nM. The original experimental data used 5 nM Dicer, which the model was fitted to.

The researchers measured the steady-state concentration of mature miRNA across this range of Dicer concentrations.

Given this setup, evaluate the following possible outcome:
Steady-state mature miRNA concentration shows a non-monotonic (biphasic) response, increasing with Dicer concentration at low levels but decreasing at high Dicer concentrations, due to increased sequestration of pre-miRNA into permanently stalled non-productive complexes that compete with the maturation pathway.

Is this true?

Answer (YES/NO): NO